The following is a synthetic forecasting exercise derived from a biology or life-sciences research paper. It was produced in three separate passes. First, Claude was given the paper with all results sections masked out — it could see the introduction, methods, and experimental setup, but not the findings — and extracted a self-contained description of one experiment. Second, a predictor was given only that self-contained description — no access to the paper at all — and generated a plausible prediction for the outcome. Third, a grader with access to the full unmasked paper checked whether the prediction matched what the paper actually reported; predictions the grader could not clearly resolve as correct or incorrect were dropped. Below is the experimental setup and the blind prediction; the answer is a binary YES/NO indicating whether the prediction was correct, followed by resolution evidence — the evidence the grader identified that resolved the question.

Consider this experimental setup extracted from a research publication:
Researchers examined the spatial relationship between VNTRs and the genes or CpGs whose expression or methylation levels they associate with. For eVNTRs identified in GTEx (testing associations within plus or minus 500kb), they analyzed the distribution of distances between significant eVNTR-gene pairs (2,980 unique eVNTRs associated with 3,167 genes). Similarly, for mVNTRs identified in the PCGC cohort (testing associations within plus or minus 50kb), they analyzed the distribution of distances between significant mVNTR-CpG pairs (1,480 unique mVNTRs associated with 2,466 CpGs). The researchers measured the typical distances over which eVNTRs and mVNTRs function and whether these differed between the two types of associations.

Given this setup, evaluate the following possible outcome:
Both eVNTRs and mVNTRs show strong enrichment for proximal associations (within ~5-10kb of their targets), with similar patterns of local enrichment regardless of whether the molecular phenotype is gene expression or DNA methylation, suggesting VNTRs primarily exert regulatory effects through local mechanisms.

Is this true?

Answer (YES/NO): NO